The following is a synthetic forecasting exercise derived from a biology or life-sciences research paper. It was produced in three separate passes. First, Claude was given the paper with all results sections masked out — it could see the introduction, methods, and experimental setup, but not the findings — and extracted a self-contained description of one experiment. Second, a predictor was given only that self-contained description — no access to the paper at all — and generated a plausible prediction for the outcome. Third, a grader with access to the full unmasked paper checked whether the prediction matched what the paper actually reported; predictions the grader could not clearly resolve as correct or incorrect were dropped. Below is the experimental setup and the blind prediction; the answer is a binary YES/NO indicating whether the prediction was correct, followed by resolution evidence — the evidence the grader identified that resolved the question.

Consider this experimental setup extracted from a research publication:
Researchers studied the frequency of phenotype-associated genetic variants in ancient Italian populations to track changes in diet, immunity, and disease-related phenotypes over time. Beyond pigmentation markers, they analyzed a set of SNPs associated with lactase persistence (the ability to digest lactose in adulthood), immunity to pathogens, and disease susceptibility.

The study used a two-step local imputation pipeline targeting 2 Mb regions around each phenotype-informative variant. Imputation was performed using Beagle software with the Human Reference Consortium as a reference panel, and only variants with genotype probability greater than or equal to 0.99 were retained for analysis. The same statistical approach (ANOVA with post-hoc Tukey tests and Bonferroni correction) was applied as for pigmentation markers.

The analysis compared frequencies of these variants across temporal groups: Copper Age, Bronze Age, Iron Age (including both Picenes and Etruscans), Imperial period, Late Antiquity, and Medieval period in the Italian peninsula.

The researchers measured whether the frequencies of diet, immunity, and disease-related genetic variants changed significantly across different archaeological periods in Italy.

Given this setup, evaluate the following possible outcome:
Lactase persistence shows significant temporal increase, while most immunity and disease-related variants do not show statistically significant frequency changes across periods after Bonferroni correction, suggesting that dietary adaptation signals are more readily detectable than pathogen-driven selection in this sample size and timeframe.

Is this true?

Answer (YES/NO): NO